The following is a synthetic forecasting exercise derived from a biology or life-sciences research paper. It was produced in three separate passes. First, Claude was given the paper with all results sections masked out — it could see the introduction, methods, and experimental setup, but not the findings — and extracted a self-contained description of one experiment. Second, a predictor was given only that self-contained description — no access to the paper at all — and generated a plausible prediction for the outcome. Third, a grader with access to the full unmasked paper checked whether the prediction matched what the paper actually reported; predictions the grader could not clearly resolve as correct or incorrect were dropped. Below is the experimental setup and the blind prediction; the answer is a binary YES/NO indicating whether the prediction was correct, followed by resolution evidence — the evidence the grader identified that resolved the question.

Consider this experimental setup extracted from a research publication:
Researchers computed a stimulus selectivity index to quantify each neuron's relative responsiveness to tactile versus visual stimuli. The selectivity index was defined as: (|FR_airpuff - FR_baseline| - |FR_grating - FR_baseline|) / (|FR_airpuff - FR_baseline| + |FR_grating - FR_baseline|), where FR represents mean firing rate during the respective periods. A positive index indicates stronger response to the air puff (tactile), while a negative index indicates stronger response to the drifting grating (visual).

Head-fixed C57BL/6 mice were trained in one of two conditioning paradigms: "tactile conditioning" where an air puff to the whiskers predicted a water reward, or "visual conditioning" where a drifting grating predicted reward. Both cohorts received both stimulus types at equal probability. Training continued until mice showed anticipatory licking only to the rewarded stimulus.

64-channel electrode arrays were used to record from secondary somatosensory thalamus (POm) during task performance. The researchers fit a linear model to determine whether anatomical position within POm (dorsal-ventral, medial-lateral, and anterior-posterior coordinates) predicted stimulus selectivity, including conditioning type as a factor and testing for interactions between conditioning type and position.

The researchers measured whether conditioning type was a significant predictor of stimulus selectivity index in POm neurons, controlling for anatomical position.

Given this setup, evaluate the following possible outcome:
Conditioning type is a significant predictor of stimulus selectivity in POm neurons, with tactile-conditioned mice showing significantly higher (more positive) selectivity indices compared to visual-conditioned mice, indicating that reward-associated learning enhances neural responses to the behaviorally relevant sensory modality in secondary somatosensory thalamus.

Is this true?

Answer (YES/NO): YES